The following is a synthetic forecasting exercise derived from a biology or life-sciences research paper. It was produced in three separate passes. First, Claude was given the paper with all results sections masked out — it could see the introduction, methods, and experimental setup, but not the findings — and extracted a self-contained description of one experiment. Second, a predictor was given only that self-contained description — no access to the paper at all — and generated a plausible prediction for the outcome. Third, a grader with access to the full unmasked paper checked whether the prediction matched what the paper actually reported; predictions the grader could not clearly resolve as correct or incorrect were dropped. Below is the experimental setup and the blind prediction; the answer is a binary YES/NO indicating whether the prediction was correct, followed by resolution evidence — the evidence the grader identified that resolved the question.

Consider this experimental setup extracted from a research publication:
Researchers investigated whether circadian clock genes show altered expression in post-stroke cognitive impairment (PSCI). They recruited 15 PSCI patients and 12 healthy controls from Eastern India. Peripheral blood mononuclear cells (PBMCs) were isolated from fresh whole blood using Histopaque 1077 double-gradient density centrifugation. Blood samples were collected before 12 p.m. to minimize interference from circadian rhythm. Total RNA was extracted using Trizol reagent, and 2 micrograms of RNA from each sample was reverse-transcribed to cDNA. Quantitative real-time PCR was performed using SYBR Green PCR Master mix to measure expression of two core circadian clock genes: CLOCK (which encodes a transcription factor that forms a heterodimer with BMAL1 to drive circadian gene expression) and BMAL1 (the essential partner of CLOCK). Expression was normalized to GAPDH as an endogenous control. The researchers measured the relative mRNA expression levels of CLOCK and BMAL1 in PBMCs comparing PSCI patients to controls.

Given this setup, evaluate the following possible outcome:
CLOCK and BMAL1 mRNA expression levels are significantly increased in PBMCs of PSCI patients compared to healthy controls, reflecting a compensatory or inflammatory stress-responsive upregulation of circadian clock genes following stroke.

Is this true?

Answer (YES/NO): NO